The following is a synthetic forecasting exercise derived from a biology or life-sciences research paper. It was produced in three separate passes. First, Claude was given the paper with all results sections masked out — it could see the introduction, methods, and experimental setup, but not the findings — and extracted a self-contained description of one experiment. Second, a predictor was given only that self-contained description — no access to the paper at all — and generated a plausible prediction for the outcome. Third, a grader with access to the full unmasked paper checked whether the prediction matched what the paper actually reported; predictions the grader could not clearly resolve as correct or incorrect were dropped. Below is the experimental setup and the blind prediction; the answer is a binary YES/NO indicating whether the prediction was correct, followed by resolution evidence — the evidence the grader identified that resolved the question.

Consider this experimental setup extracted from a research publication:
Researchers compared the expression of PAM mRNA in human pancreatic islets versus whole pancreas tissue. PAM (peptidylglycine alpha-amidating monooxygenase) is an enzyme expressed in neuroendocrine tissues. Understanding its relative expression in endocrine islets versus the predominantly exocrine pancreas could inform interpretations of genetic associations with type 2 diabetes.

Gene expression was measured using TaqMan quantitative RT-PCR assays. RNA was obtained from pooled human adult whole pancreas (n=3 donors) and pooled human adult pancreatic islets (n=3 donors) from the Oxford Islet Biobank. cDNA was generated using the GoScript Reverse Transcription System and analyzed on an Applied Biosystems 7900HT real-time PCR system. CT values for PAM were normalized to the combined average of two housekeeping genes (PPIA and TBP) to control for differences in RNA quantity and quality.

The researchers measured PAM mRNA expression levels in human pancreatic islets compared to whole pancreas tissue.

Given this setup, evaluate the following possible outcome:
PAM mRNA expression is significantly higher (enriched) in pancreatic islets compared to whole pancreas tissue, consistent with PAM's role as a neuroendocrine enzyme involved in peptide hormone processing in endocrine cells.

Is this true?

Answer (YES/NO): YES